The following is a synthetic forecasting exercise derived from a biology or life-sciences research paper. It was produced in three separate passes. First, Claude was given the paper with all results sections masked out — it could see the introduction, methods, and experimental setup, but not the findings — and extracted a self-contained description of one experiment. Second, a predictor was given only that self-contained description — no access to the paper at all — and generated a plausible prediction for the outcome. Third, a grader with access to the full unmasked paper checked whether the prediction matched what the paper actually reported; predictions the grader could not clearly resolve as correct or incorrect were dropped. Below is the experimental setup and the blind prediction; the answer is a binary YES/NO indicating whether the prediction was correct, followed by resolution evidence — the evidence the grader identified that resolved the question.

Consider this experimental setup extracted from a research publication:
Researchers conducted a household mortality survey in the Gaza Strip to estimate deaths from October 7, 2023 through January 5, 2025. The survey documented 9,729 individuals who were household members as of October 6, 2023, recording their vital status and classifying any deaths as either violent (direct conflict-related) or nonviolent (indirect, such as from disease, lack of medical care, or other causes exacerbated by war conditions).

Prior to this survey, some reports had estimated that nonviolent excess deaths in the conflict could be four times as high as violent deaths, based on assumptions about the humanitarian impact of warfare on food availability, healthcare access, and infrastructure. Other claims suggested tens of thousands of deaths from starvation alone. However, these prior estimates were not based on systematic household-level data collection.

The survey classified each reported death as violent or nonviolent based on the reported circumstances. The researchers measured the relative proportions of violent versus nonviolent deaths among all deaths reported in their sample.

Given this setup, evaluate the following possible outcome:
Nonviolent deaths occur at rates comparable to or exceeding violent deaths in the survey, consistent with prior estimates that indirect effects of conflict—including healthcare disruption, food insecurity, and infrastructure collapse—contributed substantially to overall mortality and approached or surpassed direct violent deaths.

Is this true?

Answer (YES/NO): NO